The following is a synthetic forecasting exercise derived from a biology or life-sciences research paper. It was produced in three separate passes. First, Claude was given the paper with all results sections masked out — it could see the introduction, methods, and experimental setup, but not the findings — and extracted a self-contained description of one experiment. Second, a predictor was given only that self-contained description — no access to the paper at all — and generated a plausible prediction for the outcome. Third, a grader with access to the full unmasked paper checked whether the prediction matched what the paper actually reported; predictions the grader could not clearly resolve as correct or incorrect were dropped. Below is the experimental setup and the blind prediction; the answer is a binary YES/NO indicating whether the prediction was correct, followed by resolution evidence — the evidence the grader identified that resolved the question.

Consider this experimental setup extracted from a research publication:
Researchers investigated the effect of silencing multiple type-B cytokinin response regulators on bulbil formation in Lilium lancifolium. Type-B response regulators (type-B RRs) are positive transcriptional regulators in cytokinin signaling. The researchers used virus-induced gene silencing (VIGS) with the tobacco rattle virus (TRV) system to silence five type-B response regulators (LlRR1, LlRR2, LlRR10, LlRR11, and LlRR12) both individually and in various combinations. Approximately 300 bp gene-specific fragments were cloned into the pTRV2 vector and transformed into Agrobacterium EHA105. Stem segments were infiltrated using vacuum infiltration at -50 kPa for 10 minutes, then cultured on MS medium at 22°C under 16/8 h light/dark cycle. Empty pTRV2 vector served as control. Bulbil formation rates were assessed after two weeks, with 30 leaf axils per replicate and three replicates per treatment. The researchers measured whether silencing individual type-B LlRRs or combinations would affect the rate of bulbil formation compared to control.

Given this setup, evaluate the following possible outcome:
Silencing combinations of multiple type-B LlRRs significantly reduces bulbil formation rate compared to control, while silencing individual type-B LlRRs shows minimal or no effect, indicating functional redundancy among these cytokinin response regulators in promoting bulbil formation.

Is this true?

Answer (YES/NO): NO